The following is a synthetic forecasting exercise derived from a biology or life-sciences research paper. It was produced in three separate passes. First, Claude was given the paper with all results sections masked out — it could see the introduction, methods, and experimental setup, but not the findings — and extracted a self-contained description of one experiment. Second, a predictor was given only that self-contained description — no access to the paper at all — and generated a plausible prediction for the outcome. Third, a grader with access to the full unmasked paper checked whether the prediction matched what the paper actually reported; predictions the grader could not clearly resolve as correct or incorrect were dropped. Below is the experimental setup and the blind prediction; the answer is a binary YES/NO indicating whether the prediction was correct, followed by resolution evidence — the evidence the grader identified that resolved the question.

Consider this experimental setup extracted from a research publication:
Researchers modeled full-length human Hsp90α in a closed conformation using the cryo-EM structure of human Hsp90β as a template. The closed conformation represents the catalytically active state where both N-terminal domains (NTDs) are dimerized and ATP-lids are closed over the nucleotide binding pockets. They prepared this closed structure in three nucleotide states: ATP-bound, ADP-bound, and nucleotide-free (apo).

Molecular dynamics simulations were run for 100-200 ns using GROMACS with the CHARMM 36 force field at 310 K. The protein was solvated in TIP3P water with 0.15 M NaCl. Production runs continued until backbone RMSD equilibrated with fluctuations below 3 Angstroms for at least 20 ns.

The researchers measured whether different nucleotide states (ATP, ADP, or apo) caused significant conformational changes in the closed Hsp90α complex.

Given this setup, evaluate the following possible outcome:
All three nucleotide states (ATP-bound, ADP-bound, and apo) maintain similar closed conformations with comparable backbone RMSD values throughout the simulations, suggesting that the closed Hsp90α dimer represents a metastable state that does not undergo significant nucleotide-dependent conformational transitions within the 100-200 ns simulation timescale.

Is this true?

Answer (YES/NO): YES